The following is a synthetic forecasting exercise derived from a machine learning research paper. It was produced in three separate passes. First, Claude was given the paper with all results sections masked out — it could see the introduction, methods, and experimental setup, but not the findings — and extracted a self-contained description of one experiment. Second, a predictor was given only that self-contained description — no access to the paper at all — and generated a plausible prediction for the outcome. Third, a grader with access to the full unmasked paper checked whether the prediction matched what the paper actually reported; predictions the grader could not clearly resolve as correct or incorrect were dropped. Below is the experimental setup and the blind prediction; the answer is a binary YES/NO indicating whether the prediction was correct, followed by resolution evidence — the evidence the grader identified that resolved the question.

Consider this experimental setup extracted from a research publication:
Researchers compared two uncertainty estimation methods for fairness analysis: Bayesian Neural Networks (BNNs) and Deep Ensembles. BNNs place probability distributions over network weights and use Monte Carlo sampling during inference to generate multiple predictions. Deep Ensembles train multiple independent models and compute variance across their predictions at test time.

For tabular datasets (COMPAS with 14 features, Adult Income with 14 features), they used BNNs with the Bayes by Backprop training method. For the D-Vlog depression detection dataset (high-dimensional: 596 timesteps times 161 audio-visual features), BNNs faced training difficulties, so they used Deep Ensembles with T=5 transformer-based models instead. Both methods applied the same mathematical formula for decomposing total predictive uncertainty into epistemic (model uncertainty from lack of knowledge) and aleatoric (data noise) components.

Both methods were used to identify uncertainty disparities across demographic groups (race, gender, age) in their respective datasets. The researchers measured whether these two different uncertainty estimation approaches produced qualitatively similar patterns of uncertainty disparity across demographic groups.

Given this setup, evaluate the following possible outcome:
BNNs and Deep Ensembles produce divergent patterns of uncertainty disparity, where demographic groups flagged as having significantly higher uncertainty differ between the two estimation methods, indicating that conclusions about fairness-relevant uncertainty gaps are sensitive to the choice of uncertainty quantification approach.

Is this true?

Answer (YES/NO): NO